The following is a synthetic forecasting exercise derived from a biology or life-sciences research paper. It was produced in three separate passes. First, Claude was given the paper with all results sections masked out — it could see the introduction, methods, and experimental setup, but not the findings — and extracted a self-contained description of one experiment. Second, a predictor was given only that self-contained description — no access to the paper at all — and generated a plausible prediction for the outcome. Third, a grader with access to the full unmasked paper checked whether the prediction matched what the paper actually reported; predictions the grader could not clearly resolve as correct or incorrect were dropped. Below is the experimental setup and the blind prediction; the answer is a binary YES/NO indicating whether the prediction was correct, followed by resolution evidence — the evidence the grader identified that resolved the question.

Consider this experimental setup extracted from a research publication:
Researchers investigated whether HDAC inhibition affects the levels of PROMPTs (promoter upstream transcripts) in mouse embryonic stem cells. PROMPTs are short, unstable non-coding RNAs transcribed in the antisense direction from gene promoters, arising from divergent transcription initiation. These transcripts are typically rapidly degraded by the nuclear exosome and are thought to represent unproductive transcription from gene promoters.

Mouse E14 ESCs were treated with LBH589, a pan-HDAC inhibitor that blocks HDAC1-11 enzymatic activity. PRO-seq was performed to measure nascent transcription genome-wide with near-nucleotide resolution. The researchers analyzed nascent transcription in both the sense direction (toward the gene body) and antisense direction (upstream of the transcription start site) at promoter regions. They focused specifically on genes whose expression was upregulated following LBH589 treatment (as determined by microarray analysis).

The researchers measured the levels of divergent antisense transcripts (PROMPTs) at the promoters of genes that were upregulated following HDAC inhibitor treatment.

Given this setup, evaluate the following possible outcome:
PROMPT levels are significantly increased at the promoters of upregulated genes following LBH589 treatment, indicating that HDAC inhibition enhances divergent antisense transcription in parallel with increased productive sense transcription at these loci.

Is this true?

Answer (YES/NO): YES